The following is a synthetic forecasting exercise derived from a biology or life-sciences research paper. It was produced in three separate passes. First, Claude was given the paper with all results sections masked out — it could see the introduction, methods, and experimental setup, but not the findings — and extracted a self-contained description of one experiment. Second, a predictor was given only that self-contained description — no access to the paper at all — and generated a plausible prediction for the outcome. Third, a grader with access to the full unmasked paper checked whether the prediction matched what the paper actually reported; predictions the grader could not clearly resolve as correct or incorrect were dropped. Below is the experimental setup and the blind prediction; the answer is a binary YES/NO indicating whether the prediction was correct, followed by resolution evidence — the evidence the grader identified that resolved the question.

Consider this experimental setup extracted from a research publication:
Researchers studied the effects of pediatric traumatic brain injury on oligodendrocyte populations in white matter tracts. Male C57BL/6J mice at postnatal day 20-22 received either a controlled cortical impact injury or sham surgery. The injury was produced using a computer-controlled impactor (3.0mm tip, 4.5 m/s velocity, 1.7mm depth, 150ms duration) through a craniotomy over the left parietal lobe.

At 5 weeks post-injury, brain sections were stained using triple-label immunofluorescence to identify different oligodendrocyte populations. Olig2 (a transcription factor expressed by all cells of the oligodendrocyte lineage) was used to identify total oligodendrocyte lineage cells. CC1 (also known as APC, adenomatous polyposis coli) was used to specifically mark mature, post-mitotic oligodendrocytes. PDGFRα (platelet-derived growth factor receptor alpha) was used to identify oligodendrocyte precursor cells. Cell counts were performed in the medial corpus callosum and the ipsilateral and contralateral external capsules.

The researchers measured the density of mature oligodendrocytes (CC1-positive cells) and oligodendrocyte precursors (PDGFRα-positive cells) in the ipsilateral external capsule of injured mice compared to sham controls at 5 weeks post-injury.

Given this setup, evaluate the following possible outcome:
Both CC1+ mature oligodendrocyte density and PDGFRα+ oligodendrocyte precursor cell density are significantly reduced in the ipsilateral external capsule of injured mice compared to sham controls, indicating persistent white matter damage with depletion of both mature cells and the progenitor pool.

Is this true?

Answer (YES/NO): NO